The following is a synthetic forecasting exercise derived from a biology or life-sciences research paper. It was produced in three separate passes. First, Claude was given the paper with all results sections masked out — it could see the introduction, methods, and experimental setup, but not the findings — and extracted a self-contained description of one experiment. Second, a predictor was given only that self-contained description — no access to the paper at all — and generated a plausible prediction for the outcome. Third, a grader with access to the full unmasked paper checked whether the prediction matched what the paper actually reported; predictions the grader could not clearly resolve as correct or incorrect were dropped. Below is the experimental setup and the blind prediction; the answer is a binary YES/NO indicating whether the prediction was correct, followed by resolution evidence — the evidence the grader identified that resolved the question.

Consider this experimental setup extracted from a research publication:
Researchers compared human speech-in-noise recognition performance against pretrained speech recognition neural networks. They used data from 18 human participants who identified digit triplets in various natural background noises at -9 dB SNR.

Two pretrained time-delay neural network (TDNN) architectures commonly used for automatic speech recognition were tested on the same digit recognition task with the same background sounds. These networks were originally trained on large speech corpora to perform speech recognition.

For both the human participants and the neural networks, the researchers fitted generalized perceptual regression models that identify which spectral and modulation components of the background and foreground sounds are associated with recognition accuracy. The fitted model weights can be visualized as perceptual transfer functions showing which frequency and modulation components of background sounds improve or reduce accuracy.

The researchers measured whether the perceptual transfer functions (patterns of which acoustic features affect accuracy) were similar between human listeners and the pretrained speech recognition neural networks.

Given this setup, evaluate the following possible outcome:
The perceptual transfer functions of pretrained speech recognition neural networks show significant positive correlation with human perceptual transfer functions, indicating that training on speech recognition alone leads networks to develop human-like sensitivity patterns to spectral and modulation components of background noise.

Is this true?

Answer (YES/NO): NO